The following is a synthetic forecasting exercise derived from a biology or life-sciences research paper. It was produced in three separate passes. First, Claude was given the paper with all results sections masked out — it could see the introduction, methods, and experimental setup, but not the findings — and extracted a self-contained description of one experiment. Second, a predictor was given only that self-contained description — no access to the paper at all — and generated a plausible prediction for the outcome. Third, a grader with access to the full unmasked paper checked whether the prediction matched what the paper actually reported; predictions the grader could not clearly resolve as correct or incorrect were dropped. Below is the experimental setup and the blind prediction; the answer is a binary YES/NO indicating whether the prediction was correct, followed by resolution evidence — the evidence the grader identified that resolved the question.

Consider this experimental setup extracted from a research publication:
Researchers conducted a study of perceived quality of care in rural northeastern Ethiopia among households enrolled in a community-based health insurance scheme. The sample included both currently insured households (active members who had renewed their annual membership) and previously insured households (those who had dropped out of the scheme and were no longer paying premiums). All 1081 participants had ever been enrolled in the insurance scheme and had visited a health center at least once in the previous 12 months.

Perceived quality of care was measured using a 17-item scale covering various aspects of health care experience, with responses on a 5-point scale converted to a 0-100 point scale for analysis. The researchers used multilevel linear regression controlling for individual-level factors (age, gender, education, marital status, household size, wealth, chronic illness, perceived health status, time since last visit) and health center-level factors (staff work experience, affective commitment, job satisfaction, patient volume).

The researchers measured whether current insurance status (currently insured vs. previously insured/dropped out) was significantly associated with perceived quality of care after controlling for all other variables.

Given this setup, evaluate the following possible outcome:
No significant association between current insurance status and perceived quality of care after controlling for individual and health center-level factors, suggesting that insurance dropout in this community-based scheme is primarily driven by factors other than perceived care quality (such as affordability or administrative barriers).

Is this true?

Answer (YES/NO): NO